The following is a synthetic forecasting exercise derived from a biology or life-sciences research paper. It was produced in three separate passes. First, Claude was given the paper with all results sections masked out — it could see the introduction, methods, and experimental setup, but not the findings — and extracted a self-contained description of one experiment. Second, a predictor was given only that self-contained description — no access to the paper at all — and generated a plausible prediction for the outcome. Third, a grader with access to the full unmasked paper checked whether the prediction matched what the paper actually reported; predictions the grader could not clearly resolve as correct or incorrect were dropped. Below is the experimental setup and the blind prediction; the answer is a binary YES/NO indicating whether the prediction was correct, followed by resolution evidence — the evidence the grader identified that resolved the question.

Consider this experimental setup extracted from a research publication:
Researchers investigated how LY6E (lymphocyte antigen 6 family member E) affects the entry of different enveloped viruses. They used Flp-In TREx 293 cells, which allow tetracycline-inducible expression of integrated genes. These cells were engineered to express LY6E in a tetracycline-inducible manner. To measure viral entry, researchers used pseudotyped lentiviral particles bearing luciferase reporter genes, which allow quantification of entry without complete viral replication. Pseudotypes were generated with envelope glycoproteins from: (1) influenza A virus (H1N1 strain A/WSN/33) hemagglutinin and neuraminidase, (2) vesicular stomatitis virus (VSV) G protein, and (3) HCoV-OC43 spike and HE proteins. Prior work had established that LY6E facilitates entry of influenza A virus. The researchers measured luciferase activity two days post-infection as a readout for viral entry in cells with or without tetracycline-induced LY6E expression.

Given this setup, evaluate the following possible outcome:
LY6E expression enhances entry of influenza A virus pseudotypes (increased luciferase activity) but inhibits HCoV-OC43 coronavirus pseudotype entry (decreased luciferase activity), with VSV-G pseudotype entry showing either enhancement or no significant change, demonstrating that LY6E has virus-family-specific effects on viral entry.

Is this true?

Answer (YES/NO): YES